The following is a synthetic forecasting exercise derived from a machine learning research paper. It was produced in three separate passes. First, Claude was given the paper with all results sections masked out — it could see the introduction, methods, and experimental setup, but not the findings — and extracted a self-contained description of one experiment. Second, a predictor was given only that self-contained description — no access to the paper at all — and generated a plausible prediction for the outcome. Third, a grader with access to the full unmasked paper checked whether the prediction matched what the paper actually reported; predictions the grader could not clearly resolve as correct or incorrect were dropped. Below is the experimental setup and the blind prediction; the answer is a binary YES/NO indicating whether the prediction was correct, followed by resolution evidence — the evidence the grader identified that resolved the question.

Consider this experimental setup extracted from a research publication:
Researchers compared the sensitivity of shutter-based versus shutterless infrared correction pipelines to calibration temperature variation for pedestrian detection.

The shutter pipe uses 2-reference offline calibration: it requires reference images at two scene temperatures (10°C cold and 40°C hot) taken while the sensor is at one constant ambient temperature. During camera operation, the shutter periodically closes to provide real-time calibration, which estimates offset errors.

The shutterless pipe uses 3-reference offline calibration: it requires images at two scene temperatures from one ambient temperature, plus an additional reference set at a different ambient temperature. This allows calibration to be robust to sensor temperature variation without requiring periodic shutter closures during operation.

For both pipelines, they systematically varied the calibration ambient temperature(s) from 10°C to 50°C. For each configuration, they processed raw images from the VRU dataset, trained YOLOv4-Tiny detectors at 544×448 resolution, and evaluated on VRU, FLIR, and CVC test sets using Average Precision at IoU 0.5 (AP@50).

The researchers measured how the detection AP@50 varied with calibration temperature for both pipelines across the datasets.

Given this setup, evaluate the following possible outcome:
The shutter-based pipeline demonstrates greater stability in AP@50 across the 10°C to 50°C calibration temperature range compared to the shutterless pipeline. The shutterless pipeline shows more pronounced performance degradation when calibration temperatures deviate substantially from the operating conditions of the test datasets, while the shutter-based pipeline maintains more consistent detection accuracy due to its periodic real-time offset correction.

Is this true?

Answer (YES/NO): NO